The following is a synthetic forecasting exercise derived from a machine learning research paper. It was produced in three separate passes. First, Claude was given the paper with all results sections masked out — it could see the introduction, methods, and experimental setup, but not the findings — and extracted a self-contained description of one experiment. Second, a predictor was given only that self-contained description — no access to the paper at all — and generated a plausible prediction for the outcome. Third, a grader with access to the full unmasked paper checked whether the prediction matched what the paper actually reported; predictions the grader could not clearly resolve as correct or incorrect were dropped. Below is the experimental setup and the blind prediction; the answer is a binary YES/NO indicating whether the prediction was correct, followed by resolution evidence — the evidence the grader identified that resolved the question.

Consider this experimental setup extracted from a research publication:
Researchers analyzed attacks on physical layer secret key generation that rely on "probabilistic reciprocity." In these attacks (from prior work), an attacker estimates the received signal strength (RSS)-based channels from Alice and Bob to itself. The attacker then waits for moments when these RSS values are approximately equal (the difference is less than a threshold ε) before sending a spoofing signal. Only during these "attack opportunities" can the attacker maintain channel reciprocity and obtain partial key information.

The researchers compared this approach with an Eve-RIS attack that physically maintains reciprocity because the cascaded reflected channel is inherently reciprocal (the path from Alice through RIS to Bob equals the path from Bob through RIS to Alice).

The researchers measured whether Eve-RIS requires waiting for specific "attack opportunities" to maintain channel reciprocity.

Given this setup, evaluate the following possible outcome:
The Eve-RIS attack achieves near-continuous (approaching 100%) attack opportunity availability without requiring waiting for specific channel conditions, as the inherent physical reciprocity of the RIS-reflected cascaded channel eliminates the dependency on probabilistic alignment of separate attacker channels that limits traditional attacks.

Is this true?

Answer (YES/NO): YES